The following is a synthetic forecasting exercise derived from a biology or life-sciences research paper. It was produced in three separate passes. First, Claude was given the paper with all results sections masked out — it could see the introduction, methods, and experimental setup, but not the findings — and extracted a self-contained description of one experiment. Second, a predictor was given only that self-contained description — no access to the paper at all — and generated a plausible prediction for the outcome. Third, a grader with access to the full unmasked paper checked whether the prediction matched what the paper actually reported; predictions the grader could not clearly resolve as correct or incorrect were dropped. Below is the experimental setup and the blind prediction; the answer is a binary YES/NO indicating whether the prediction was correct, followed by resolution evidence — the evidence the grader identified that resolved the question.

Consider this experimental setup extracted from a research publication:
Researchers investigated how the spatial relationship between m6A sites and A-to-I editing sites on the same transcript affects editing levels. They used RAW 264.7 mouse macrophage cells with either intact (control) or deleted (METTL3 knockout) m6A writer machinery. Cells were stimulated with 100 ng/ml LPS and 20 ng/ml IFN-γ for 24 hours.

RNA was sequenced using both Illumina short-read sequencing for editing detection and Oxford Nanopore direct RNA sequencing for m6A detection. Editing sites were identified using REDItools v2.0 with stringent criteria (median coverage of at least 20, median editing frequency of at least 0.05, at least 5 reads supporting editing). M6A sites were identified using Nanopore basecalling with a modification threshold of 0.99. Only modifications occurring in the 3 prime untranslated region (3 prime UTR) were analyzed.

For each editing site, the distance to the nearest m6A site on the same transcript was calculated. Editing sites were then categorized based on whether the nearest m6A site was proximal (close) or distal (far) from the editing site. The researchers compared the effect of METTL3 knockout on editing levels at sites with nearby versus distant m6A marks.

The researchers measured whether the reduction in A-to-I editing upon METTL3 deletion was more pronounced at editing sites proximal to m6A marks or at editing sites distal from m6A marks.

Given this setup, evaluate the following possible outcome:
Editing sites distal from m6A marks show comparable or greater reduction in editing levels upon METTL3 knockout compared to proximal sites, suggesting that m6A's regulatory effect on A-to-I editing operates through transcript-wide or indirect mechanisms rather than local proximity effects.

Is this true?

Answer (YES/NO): YES